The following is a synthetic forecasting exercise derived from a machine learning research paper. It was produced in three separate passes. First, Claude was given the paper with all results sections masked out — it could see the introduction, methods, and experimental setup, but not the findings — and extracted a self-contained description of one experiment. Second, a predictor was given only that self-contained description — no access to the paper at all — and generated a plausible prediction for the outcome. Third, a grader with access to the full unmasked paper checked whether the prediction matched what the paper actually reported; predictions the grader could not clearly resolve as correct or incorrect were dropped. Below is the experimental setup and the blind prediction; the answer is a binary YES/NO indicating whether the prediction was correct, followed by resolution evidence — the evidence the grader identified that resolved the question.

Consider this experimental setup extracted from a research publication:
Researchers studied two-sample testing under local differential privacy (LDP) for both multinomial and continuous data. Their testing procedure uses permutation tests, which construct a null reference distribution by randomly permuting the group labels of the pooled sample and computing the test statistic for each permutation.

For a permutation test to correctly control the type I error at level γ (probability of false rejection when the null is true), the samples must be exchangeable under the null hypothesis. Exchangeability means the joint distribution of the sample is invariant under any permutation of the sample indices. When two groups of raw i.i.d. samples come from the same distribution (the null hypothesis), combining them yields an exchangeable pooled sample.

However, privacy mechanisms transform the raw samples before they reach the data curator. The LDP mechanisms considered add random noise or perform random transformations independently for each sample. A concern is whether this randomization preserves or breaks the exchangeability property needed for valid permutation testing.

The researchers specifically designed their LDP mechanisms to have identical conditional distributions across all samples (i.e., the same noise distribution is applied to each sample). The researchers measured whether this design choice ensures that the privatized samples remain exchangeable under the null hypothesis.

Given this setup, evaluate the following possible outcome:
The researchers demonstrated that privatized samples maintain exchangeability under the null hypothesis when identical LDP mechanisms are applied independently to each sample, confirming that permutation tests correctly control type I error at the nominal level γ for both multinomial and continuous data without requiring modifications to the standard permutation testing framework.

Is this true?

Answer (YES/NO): YES